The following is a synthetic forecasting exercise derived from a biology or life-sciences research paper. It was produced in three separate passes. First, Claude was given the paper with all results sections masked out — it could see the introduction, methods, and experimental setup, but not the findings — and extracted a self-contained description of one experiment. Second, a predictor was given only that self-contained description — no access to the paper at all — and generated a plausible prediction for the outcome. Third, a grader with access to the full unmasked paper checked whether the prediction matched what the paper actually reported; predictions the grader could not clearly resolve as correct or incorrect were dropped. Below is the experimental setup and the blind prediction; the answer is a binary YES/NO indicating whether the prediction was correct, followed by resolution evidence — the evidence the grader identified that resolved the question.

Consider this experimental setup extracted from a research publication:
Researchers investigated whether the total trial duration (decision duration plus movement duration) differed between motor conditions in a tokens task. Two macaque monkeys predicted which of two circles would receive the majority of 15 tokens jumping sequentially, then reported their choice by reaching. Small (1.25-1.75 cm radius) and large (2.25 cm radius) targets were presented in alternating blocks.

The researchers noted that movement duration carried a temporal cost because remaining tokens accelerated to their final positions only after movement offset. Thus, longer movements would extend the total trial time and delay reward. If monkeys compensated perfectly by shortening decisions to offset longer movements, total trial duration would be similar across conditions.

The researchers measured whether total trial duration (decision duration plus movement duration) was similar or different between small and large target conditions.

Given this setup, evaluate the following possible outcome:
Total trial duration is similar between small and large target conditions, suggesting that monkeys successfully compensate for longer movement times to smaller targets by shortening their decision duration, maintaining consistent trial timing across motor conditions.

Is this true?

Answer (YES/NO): NO